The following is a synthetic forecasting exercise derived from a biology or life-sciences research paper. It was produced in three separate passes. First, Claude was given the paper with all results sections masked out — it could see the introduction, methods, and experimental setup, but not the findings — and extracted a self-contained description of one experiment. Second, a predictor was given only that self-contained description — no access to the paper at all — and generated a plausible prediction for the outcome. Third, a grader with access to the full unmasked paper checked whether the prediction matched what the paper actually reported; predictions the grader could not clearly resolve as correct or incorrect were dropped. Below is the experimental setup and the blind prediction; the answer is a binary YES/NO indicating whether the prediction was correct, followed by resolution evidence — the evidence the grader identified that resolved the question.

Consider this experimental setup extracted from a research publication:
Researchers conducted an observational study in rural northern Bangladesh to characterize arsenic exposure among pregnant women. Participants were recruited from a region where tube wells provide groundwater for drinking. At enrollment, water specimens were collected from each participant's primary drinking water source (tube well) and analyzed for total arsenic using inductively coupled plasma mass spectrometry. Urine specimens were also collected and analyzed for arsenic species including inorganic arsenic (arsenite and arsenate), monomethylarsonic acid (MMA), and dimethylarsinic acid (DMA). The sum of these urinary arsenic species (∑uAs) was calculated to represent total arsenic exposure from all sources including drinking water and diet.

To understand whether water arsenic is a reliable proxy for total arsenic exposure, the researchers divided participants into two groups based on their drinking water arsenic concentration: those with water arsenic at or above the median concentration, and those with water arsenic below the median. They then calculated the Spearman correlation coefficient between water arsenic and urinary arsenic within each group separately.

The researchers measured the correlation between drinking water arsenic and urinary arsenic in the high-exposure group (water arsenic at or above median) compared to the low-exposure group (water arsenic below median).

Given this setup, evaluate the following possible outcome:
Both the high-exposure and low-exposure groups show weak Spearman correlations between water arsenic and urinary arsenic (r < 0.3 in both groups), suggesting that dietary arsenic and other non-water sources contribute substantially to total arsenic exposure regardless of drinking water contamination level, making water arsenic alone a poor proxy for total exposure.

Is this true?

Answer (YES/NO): NO